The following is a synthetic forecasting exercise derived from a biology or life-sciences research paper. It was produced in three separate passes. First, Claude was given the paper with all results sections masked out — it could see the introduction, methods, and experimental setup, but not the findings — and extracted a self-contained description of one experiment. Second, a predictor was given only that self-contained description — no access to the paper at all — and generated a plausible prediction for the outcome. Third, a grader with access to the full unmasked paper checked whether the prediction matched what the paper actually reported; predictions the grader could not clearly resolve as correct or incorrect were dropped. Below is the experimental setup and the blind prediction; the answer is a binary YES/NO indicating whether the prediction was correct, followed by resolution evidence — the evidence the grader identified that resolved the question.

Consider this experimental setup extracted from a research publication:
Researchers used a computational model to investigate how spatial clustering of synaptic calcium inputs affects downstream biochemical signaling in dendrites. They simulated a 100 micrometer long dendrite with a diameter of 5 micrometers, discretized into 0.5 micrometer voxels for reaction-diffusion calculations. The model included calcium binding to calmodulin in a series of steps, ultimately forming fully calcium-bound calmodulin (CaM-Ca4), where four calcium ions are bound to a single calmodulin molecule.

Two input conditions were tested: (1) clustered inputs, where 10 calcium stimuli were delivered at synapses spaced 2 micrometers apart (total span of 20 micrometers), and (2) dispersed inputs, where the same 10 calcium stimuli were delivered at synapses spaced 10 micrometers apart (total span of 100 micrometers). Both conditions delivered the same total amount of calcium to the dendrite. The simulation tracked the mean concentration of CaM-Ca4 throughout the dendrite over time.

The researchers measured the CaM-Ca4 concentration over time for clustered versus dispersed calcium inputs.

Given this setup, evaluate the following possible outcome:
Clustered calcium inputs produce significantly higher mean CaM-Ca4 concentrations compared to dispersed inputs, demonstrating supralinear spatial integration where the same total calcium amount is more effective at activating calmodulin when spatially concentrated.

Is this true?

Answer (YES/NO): YES